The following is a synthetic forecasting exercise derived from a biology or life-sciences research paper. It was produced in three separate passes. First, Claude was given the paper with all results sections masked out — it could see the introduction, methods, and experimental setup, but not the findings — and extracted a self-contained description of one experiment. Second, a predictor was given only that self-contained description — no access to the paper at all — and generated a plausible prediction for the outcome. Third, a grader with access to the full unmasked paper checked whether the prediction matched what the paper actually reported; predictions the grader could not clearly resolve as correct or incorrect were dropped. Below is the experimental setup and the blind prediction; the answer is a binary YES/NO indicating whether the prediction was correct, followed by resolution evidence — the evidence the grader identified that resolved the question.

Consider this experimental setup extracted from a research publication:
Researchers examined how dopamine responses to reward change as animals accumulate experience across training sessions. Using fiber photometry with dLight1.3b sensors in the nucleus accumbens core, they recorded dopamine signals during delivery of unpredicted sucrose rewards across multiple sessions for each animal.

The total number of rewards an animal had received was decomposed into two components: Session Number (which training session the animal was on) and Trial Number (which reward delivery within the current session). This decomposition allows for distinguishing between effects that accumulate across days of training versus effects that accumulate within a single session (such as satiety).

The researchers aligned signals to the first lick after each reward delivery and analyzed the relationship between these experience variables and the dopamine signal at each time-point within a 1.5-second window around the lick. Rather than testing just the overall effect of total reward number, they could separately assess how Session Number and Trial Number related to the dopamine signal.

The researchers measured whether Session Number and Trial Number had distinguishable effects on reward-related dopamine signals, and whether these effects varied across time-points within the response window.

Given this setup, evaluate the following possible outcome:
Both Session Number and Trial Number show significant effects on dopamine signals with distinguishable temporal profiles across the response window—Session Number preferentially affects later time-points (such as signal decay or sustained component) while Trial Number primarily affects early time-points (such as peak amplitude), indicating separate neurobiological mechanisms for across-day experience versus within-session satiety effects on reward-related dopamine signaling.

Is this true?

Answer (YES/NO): NO